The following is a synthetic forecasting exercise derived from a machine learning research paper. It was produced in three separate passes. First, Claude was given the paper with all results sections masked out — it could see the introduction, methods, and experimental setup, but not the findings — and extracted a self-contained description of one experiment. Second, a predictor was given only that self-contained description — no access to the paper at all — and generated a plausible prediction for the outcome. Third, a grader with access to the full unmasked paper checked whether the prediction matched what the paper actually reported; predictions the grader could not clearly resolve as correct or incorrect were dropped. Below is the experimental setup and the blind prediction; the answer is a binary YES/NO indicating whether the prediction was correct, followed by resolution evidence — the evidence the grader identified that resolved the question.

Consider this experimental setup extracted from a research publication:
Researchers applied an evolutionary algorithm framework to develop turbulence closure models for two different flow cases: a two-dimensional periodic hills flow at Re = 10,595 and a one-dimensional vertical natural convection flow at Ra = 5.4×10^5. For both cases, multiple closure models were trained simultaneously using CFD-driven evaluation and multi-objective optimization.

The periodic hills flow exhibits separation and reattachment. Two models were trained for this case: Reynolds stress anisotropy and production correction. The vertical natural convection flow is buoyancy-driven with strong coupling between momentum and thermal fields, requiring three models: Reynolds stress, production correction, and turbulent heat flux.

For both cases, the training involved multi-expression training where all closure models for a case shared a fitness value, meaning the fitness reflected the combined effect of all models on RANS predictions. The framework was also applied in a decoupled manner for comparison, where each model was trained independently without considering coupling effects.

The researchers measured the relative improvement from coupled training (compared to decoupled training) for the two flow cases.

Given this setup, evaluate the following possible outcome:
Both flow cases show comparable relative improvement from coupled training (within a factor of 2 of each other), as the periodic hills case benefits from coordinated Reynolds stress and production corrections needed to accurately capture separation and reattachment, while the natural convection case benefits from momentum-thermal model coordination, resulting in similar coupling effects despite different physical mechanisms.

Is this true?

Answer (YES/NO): NO